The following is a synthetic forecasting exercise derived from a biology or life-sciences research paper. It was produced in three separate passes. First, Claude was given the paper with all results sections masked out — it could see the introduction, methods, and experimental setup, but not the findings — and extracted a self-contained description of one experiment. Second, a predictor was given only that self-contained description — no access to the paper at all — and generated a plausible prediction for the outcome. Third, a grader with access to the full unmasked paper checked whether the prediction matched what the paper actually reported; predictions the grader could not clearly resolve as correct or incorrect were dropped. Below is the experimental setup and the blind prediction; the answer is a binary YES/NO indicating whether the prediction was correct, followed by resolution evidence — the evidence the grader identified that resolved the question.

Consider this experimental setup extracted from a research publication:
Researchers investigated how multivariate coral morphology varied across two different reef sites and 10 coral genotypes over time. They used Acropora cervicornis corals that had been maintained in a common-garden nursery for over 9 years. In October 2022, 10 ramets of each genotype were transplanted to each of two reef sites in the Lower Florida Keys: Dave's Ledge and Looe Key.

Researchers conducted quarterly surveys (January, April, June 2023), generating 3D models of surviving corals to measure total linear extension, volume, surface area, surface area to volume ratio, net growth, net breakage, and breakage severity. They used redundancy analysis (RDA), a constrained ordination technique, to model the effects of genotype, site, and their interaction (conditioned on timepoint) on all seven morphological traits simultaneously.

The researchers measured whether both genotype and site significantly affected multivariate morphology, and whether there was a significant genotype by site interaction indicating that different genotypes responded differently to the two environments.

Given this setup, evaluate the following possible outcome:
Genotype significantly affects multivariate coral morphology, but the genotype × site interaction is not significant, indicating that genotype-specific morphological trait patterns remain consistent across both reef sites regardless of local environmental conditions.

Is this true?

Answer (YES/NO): NO